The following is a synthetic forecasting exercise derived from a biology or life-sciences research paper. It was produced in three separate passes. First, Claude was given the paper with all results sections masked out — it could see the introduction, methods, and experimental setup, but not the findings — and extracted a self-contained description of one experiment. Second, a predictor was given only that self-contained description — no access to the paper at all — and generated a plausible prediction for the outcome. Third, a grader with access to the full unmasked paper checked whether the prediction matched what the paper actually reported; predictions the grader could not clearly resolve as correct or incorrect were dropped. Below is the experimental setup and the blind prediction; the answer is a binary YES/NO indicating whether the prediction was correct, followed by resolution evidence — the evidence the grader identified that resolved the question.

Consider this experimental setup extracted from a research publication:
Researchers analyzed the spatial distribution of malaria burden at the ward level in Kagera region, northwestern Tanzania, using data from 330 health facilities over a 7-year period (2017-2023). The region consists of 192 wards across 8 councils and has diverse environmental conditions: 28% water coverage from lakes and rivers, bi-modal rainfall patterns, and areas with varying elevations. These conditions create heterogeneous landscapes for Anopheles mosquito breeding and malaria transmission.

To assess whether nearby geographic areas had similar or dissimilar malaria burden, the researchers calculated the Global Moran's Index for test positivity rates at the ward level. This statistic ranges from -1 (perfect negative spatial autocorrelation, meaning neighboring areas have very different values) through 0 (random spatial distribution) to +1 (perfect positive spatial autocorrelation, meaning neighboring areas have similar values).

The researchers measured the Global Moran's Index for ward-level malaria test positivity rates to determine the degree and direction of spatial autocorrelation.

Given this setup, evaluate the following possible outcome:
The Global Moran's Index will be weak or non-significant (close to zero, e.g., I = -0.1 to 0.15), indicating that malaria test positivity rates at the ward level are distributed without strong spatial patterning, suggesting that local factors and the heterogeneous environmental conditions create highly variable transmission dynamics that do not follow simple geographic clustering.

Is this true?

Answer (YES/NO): NO